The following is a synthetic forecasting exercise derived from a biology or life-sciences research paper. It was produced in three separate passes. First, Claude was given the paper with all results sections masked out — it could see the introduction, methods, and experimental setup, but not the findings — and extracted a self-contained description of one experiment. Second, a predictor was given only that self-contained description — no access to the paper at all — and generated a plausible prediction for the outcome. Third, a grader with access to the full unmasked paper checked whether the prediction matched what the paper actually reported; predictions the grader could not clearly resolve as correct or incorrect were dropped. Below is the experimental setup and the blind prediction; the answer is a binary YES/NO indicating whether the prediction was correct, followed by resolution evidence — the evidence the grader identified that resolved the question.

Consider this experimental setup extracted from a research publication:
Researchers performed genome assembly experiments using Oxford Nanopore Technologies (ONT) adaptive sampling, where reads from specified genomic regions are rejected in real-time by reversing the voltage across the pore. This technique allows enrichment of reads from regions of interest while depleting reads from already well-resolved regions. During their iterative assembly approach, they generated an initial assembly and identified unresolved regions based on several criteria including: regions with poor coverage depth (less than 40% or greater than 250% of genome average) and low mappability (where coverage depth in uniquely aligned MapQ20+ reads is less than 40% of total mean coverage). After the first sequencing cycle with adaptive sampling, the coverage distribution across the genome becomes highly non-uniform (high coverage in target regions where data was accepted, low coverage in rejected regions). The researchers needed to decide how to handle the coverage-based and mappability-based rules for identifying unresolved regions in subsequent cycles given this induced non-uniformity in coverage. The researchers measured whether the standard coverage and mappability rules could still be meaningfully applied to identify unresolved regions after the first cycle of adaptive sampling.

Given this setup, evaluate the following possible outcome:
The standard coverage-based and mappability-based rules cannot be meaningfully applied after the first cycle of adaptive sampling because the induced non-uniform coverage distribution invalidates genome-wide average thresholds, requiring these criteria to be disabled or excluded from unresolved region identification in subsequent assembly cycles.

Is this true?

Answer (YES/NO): YES